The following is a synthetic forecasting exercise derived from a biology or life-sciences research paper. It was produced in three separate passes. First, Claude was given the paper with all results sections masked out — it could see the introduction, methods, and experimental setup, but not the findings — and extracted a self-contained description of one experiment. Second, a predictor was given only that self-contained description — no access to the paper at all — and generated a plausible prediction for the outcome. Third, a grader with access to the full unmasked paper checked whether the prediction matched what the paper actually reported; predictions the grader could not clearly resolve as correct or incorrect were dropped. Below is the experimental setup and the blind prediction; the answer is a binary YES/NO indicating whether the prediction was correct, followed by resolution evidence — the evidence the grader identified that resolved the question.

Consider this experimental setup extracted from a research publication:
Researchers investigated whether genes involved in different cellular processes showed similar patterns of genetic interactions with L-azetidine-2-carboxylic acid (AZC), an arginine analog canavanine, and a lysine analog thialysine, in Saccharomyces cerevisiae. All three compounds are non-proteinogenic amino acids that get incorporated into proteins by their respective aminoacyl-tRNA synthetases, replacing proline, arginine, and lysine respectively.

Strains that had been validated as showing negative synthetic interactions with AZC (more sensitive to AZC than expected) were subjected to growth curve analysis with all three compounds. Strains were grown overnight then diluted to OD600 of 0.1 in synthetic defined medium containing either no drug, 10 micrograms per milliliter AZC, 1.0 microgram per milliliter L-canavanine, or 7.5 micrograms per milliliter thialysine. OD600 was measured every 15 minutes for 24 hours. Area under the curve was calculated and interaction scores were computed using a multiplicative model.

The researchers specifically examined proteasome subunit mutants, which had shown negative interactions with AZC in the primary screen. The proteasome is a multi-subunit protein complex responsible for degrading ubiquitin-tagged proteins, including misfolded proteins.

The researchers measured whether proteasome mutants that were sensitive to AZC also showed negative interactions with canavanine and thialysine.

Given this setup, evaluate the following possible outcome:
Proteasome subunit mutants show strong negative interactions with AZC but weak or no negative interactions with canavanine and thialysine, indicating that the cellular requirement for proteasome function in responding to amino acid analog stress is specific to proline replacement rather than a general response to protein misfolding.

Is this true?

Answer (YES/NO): NO